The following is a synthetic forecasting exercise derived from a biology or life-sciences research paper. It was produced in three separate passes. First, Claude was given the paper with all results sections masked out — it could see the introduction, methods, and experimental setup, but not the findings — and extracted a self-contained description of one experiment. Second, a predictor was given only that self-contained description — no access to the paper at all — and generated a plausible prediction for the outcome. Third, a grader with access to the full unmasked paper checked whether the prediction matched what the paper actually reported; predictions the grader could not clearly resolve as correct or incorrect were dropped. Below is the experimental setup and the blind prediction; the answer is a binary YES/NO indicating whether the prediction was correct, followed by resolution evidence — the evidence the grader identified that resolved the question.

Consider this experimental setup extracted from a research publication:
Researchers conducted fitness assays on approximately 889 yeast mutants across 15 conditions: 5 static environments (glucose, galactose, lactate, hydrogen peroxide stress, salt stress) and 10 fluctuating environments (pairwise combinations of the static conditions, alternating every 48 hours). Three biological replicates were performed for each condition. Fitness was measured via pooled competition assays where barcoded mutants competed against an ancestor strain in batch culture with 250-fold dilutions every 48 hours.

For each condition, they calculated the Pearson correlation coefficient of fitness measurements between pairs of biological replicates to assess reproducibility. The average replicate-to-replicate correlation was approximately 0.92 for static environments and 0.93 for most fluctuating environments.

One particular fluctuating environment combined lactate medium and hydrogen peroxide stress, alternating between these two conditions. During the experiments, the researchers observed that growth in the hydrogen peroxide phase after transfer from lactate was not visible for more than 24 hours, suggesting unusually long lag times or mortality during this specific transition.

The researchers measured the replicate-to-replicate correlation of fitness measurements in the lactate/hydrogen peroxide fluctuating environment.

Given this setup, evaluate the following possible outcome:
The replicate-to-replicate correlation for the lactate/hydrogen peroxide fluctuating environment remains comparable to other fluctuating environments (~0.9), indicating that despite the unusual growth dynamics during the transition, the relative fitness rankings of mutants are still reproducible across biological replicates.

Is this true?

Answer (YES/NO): NO